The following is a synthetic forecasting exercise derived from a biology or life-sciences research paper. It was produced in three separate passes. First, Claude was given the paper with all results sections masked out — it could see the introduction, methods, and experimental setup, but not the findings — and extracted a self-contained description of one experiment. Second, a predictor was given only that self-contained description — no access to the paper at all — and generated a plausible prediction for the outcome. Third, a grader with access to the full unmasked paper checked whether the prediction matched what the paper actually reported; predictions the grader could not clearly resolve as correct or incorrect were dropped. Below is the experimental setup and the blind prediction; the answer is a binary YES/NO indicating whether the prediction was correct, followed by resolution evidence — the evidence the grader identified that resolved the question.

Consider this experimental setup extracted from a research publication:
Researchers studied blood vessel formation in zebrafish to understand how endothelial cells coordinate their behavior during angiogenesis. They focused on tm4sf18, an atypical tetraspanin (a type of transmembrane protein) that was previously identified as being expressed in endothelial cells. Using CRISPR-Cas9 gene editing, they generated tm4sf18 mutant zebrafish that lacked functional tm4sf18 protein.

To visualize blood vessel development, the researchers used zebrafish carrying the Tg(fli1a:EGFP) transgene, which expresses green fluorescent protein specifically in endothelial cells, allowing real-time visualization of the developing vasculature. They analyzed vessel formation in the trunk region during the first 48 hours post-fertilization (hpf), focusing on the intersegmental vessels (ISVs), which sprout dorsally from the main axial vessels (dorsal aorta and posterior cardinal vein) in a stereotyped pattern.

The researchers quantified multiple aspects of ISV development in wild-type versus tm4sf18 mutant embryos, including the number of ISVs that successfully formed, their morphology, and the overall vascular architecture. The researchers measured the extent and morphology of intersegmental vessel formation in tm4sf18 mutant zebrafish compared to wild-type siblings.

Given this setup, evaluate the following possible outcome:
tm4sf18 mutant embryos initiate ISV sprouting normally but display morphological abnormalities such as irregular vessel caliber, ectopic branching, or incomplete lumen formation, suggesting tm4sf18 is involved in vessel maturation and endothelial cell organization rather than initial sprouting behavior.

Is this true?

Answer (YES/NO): NO